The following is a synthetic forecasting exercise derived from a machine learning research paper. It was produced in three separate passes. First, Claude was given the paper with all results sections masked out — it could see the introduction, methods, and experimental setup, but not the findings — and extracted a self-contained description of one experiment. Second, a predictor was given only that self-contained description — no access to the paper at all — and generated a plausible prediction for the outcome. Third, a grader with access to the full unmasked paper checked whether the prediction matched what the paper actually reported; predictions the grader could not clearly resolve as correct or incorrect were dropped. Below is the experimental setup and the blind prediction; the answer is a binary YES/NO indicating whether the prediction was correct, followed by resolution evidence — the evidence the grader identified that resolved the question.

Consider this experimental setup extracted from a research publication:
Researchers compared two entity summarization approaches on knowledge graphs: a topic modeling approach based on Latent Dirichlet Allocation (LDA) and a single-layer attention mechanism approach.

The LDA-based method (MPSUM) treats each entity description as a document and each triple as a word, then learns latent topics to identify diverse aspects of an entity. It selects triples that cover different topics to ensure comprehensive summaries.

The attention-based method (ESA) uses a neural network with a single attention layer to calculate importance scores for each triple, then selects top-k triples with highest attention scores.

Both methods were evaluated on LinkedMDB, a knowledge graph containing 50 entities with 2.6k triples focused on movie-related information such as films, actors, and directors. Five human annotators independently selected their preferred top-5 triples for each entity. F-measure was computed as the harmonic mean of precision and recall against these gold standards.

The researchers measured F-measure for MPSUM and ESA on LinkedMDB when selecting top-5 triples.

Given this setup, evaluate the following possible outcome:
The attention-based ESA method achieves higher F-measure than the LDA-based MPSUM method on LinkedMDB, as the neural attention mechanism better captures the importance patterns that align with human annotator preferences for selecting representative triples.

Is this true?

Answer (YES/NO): YES